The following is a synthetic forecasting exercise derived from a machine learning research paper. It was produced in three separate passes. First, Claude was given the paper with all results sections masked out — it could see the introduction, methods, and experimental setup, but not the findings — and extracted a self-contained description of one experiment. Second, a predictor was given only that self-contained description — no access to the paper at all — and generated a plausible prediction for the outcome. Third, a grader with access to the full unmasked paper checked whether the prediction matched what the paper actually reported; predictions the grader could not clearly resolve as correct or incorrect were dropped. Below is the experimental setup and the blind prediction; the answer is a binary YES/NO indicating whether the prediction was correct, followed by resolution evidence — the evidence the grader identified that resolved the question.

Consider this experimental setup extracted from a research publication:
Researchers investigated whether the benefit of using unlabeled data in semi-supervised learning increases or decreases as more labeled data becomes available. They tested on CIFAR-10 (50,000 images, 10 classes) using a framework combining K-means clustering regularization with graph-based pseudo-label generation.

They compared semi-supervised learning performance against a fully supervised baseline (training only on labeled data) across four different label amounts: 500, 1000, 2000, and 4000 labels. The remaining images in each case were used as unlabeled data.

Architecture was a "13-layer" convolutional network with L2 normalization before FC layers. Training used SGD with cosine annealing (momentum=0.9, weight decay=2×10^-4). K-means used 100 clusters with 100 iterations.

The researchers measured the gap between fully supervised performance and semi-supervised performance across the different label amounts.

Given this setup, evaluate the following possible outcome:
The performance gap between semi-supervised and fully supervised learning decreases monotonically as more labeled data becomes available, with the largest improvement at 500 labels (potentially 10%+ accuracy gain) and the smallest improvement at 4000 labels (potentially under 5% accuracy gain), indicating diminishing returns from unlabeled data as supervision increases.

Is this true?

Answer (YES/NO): NO